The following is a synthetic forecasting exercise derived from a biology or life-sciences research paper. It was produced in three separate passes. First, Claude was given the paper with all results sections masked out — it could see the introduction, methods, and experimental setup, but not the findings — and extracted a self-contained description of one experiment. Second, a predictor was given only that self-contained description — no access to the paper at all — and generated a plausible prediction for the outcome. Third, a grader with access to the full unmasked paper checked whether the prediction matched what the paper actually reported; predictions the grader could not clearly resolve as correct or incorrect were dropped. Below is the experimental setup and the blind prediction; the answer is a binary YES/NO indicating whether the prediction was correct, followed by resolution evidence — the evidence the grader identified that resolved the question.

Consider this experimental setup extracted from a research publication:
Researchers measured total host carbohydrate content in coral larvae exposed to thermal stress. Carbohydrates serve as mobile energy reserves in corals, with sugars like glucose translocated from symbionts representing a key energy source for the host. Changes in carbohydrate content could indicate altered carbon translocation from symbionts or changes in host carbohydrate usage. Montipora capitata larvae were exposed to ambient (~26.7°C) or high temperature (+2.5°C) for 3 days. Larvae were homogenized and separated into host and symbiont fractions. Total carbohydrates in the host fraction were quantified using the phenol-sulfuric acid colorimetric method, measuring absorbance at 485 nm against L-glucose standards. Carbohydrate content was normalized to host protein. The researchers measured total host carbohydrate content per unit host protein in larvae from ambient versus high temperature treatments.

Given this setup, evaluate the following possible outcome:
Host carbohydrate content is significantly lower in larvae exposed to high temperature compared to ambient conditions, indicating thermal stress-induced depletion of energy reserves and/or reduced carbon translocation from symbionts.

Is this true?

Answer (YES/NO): NO